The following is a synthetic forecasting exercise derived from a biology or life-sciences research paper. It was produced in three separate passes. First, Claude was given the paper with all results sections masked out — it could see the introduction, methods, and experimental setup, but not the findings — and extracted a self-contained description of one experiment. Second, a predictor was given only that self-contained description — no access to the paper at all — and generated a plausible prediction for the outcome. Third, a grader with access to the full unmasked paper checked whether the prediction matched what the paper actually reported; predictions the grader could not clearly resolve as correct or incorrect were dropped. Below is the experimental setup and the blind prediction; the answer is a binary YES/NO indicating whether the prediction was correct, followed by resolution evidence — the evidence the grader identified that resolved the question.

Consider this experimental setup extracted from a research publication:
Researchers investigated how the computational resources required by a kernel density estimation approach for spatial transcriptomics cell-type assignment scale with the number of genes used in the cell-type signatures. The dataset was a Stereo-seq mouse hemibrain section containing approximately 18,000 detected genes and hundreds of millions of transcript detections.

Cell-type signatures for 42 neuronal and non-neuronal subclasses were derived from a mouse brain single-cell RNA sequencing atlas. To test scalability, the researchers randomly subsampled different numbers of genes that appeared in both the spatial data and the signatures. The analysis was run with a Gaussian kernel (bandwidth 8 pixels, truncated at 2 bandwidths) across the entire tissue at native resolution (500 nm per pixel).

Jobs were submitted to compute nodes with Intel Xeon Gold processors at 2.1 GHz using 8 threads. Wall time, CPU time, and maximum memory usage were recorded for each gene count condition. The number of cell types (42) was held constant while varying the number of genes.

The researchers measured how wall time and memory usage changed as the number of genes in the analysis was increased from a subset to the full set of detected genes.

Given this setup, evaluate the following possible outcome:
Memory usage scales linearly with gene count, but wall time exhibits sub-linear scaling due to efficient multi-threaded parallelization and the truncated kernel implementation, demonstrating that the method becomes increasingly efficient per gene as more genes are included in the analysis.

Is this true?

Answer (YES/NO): NO